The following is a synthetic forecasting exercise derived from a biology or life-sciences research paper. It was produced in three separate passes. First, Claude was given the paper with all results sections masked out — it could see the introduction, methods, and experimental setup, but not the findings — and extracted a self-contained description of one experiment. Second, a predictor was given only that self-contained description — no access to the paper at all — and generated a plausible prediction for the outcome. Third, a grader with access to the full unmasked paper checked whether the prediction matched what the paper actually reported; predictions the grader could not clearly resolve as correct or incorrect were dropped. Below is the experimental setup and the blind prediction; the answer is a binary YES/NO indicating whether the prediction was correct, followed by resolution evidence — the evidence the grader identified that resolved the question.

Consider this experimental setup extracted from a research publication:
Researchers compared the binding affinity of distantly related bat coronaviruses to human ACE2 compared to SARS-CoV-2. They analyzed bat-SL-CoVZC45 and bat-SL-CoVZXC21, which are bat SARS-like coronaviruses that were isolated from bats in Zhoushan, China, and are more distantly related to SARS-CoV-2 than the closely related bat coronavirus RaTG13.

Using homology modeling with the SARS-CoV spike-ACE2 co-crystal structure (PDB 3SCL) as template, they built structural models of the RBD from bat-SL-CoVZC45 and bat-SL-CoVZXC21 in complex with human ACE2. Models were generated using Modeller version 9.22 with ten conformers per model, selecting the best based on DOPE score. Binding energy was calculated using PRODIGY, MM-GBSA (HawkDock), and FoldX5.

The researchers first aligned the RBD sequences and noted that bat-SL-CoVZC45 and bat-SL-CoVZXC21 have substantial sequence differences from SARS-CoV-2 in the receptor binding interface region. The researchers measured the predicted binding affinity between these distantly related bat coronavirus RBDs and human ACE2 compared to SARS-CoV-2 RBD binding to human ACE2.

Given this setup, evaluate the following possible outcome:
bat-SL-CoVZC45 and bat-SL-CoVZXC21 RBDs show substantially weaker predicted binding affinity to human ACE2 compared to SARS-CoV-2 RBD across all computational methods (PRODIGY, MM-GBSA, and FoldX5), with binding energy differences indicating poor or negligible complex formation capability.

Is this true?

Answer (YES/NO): NO